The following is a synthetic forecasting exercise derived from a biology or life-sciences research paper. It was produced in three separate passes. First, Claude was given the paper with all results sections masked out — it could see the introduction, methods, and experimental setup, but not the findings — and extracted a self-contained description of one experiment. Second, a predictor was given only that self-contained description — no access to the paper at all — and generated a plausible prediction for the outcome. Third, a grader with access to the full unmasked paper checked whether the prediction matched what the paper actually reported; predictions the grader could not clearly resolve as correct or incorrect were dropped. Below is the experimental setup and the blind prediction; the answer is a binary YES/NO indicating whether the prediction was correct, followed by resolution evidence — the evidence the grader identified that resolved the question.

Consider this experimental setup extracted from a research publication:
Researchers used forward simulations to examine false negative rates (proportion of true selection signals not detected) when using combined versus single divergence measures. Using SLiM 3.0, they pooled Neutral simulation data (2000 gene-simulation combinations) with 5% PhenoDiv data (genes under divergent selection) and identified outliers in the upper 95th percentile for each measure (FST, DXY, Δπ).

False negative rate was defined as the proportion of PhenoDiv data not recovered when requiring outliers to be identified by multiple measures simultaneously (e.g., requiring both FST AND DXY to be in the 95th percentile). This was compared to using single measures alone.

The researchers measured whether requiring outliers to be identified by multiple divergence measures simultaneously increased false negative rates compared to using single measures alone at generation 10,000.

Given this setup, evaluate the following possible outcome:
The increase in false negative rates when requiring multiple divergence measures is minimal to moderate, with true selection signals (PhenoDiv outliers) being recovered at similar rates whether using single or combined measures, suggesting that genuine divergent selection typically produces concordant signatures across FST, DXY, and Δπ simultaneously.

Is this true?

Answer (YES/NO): NO